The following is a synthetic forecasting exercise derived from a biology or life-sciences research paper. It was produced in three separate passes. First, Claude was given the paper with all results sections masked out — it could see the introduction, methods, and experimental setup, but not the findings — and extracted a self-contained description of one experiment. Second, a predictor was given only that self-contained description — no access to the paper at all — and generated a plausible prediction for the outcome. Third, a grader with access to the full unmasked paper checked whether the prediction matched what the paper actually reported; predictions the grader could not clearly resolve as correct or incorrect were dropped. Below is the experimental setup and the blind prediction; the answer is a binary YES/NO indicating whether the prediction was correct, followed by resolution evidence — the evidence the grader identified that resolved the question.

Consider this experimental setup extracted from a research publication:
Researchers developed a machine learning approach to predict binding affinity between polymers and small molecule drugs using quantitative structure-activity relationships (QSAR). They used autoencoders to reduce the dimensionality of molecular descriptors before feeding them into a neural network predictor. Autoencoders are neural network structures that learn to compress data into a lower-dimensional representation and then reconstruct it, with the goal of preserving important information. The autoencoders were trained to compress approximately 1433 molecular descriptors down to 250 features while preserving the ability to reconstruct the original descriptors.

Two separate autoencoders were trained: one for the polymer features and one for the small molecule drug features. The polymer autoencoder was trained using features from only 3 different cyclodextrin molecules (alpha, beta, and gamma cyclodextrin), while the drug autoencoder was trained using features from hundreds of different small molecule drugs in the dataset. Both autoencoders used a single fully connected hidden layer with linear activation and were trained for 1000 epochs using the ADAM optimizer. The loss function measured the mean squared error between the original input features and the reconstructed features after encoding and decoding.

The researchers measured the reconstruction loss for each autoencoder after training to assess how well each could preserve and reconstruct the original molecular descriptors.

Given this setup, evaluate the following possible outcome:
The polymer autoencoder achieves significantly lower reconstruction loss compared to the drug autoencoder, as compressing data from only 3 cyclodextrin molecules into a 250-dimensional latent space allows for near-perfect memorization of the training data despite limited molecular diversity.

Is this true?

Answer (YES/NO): NO